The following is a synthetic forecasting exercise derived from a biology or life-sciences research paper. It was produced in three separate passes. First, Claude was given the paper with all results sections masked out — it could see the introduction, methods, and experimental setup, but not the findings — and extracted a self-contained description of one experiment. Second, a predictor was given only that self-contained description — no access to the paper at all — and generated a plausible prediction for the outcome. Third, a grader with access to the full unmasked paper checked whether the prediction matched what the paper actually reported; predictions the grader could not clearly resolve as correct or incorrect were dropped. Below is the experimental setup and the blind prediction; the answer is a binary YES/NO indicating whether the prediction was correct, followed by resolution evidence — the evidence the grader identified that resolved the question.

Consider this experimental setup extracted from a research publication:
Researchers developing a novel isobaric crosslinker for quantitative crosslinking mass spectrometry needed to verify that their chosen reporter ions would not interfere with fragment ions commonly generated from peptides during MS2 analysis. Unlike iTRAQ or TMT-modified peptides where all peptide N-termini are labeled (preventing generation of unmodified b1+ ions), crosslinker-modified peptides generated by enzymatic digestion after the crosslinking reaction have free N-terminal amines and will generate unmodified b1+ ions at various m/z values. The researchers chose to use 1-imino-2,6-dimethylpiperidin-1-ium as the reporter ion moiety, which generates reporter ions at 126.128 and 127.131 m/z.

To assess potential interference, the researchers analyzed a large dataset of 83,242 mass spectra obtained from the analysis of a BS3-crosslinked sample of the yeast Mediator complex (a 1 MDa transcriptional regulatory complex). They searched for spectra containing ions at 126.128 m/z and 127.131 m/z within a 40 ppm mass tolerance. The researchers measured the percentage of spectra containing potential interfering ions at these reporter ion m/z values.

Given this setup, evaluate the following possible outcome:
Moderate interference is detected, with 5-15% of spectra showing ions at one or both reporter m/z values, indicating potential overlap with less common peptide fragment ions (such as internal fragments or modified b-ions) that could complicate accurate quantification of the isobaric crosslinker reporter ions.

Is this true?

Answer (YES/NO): NO